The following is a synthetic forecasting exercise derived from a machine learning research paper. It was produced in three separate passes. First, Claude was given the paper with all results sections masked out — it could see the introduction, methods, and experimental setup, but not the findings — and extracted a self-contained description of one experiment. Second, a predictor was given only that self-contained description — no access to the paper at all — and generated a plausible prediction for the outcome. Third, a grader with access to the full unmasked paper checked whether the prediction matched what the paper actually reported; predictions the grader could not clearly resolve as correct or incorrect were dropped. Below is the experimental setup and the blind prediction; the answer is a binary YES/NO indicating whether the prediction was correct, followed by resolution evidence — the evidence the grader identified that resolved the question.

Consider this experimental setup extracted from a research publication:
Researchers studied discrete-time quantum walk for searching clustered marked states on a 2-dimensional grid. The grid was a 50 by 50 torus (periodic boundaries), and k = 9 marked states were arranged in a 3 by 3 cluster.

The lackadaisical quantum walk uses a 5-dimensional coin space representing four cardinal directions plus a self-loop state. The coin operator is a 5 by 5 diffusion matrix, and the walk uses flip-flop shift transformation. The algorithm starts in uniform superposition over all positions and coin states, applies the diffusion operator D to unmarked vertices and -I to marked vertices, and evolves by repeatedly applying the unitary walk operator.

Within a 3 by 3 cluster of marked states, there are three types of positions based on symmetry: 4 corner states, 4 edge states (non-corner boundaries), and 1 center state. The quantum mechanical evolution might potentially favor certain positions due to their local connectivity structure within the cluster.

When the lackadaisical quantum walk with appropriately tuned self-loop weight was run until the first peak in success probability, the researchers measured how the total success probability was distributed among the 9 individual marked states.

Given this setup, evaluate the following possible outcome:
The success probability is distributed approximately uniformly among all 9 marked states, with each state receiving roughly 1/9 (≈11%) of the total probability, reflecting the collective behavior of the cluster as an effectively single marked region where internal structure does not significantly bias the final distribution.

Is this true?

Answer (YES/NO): YES